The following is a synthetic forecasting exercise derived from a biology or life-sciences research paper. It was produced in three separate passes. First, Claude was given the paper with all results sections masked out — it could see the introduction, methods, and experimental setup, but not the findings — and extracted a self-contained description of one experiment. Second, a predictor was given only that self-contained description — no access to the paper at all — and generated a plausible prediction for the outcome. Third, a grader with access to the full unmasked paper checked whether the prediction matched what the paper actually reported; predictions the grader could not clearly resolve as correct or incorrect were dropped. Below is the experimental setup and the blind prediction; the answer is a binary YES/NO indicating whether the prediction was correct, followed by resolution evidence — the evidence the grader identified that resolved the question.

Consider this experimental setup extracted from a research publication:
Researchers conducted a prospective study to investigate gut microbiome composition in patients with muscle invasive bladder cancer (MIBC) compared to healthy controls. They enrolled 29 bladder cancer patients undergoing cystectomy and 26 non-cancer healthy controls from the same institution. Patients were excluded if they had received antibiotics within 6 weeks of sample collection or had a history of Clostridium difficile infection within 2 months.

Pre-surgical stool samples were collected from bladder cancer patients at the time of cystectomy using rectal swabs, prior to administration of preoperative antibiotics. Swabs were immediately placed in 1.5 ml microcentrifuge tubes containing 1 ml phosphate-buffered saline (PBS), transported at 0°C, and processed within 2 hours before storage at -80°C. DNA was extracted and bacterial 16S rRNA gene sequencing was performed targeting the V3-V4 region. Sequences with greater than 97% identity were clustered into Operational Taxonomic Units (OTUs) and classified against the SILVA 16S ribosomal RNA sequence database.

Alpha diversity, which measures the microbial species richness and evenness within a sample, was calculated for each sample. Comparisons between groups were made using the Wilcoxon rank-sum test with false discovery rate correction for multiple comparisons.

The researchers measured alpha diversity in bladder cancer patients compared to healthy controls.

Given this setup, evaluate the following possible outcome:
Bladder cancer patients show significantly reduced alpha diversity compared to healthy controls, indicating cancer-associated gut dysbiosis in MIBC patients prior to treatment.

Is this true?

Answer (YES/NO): NO